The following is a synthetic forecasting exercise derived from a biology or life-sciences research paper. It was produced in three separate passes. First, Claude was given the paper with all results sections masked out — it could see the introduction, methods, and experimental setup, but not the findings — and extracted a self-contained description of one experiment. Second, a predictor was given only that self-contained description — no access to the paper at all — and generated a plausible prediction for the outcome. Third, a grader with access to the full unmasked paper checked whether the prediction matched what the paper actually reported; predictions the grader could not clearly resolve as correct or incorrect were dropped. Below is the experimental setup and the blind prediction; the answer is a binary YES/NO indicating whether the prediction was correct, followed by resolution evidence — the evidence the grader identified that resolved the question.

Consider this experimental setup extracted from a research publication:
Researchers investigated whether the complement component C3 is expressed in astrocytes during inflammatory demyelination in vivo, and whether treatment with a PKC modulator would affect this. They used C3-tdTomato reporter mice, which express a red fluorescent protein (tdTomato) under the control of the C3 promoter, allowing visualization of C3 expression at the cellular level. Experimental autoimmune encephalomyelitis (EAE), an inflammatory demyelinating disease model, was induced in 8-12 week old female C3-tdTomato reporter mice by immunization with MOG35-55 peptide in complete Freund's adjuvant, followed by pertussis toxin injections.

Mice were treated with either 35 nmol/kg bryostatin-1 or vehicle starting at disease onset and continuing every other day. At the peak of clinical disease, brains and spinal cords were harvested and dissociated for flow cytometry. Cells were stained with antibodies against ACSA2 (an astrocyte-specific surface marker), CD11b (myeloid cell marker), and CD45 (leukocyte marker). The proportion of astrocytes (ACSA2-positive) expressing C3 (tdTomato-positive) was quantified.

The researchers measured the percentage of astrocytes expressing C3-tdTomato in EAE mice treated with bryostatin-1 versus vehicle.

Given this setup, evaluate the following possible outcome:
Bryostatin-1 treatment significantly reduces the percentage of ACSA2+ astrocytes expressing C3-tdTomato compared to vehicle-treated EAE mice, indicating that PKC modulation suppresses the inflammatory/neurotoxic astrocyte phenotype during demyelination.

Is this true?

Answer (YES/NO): YES